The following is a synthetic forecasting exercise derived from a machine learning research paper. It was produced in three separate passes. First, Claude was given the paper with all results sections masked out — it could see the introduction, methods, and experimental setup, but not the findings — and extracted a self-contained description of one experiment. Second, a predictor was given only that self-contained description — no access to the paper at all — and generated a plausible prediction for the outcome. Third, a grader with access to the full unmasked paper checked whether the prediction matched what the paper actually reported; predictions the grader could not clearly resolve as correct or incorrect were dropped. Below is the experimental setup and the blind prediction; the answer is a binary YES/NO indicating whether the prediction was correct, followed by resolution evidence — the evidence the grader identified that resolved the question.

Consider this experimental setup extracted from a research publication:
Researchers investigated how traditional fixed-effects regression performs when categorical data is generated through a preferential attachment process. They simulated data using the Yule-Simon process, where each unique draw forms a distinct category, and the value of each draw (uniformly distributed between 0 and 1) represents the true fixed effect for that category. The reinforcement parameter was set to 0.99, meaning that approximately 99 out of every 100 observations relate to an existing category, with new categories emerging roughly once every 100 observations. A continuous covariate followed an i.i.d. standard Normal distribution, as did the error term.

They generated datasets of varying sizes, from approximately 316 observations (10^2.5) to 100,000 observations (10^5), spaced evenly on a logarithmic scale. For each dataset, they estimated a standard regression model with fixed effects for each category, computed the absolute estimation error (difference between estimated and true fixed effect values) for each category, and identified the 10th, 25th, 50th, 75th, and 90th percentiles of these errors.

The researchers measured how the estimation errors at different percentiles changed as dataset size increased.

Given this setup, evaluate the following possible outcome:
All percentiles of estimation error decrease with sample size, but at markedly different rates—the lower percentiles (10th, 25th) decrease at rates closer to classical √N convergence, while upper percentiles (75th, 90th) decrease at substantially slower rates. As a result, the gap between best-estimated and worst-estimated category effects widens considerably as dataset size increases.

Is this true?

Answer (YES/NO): NO